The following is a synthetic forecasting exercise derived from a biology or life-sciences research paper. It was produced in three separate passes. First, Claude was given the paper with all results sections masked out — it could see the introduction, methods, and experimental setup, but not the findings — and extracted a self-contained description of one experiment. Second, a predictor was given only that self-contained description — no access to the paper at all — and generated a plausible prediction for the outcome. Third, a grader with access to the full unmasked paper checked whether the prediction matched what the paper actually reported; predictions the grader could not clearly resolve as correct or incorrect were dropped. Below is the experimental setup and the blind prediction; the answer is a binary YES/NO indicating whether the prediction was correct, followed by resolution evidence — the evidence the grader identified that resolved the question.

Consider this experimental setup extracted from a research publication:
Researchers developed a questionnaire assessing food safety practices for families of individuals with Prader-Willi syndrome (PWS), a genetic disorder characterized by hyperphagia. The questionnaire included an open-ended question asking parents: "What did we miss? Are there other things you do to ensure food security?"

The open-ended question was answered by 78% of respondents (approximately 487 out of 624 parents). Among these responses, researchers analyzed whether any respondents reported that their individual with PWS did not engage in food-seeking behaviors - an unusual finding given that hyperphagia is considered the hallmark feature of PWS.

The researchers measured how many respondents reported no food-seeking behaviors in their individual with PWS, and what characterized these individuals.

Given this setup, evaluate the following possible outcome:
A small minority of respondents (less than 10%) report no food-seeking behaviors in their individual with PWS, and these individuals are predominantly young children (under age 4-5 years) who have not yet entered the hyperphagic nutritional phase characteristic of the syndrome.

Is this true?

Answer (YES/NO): NO